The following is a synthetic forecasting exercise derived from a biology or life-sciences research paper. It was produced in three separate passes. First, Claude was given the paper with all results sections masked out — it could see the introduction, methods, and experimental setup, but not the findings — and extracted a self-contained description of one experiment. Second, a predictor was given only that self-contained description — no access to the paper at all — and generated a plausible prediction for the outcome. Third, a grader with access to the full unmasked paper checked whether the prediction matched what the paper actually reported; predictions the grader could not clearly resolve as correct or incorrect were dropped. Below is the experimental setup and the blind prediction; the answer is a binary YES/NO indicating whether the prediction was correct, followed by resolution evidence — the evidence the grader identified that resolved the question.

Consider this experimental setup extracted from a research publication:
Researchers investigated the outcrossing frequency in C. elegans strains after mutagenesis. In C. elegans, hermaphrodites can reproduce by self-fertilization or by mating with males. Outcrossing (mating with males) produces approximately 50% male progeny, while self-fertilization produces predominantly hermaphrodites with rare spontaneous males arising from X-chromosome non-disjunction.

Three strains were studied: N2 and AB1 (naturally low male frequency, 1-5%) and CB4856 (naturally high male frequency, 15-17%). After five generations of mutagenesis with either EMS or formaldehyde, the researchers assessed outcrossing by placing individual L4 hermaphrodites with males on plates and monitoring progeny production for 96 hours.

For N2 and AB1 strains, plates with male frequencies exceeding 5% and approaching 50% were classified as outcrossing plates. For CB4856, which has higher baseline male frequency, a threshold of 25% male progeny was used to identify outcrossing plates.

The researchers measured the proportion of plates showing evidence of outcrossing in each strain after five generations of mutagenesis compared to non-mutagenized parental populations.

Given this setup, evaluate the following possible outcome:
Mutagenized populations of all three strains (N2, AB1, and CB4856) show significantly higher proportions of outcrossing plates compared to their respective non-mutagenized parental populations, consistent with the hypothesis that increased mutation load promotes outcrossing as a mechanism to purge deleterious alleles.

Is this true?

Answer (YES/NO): NO